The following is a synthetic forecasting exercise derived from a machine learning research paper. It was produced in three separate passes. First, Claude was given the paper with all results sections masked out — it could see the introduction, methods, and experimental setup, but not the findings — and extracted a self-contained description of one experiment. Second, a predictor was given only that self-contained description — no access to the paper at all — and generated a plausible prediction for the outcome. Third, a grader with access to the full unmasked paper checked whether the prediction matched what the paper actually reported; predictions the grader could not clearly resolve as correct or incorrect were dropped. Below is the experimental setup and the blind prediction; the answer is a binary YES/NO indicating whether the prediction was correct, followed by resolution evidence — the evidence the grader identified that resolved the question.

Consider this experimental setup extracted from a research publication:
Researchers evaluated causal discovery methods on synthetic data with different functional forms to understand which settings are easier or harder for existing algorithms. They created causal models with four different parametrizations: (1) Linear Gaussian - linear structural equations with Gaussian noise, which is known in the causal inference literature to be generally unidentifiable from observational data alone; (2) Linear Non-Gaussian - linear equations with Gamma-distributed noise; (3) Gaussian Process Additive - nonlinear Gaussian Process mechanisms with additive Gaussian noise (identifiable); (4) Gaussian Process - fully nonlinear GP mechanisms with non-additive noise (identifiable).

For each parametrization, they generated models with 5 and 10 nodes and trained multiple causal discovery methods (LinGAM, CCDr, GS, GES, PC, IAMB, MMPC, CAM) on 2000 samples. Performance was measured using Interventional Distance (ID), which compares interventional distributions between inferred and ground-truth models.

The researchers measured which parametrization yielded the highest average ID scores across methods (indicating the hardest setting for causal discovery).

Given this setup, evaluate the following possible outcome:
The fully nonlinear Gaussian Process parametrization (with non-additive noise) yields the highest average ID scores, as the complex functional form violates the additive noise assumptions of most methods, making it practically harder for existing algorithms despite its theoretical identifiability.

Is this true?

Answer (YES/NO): NO